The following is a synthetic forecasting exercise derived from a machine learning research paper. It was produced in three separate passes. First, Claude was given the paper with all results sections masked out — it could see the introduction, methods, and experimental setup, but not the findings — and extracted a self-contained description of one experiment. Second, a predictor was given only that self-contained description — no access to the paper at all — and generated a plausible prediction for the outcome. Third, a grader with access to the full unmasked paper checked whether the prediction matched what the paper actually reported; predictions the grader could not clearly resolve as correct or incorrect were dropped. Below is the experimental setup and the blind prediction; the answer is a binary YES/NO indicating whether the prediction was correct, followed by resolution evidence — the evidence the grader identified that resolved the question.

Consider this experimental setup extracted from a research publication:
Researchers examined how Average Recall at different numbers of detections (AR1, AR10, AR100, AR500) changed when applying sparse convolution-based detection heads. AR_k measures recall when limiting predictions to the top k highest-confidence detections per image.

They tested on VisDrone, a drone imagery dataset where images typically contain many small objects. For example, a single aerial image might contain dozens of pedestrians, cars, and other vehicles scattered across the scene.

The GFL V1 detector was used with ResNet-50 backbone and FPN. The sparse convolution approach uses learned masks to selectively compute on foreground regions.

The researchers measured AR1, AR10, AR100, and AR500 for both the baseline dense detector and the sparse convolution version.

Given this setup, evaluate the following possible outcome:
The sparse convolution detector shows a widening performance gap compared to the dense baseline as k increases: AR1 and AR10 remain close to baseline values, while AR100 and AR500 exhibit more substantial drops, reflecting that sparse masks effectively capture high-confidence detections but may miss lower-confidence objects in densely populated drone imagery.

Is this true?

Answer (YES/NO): NO